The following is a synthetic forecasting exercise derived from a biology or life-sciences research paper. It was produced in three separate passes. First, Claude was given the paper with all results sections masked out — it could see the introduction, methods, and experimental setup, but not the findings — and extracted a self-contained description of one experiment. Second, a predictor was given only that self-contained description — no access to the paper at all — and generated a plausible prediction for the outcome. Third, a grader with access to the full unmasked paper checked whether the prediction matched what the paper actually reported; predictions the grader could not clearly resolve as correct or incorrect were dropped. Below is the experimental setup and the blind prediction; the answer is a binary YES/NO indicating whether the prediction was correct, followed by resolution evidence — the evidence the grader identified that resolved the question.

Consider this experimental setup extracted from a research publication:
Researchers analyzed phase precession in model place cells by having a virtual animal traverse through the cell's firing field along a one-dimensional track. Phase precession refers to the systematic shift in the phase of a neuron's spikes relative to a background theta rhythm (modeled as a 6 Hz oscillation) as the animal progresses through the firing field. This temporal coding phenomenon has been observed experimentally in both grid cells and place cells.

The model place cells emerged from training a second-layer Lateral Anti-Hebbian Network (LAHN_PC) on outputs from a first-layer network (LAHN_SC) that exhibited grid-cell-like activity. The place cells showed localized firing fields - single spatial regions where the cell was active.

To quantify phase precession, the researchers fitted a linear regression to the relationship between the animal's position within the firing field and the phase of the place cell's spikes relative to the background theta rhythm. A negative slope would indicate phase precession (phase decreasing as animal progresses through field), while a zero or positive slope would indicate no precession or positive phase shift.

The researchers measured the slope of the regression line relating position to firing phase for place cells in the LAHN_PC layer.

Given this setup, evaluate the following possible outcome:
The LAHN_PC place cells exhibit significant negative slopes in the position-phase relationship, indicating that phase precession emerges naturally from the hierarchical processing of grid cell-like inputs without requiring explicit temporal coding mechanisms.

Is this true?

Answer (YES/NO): YES